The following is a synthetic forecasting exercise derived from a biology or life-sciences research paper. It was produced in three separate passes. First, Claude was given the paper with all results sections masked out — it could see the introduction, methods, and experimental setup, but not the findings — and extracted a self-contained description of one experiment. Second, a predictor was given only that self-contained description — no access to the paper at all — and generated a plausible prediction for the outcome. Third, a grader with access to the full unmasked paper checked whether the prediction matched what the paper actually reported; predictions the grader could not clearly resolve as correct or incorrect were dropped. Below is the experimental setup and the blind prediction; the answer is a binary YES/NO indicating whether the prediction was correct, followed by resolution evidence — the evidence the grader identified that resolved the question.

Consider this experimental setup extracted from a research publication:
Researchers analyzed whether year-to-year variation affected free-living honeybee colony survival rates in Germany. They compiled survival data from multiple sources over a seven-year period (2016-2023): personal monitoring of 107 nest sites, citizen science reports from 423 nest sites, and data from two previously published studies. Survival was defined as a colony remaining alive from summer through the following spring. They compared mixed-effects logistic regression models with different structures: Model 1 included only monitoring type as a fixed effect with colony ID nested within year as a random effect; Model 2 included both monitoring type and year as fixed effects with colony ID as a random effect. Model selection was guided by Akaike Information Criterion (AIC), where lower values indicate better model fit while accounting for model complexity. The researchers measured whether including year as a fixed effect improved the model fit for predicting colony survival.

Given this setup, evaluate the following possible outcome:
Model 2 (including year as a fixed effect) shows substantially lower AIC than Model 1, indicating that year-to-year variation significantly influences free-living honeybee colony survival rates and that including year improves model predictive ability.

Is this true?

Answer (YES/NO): YES